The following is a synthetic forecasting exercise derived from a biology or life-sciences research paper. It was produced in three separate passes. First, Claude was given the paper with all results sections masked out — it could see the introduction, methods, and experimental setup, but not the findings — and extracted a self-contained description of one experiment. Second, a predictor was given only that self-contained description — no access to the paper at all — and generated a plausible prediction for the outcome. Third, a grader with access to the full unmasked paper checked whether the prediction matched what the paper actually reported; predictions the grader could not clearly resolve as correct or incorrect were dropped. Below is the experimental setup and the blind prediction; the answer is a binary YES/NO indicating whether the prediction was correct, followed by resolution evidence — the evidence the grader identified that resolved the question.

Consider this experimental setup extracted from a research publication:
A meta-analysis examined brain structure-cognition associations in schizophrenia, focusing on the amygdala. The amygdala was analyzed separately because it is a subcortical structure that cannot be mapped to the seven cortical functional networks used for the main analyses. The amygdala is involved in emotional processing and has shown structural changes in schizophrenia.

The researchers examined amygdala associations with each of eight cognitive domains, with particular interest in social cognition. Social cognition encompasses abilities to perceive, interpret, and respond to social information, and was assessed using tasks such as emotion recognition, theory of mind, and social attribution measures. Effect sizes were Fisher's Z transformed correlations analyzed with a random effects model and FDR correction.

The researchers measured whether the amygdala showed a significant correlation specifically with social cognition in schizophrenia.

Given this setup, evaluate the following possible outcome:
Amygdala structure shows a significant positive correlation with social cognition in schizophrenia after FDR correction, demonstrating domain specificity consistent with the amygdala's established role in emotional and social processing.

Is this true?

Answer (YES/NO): YES